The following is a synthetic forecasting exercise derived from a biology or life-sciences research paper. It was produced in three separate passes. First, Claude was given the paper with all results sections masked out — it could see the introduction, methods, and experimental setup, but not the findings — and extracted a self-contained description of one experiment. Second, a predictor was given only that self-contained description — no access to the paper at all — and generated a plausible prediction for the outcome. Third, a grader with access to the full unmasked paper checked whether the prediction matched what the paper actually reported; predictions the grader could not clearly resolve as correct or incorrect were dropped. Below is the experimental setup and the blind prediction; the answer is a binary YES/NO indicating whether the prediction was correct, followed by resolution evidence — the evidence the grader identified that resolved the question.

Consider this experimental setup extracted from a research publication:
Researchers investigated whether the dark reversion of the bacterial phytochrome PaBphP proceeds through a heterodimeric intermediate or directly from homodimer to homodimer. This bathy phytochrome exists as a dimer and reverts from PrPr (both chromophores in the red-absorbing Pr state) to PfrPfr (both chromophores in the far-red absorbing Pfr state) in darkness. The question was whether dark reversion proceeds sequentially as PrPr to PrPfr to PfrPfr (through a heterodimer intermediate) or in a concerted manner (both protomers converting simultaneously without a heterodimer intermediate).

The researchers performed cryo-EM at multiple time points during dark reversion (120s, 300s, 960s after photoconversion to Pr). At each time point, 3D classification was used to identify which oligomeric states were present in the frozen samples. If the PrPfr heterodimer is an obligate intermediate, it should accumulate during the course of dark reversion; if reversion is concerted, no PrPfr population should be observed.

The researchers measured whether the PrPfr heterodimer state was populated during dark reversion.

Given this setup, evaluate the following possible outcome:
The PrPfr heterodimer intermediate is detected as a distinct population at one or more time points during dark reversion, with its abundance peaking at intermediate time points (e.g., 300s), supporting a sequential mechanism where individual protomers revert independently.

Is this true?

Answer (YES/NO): YES